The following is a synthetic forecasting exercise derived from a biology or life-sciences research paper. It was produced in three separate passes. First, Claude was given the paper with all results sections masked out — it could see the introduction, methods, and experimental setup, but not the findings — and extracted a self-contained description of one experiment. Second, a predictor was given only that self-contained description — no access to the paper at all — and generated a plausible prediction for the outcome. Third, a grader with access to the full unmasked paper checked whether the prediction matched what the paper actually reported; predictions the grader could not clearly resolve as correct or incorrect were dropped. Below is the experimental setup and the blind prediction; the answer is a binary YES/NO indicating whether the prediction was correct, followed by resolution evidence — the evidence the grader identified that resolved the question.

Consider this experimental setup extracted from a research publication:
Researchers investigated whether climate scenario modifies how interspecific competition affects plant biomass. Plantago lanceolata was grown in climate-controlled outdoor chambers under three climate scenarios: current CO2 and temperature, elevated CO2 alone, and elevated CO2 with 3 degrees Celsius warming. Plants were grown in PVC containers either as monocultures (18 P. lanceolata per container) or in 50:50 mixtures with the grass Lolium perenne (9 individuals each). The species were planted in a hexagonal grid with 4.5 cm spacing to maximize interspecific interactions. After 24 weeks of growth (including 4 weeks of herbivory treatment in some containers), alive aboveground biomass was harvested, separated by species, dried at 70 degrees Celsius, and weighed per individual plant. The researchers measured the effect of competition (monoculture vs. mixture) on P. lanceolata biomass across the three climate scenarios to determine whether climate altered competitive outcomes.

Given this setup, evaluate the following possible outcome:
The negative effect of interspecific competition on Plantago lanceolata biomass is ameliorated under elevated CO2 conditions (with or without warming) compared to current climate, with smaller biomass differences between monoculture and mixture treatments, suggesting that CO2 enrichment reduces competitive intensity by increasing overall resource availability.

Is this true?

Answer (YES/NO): NO